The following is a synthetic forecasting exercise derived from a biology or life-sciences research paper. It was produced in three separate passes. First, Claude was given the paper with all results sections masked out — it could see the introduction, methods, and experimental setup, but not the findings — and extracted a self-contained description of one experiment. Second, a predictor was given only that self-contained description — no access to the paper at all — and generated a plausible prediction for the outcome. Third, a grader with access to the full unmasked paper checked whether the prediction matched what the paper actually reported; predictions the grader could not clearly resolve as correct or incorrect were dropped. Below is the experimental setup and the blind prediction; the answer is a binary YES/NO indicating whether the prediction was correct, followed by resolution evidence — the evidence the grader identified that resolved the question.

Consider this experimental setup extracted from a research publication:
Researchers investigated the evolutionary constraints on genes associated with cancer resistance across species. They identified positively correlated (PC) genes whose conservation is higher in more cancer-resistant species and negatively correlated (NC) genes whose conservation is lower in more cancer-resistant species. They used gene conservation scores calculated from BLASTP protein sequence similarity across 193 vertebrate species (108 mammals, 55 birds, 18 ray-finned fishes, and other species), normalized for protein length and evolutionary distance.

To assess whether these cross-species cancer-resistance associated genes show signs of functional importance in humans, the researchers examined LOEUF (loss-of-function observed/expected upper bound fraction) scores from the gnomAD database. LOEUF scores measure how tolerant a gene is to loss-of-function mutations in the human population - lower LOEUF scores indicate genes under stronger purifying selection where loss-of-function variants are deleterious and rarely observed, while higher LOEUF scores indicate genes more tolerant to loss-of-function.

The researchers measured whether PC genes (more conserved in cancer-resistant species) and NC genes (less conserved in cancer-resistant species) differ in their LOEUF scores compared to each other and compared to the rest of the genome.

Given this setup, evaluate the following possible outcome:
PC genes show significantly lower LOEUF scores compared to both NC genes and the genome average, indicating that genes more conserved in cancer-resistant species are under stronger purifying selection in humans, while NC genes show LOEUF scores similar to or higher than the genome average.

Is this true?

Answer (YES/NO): NO